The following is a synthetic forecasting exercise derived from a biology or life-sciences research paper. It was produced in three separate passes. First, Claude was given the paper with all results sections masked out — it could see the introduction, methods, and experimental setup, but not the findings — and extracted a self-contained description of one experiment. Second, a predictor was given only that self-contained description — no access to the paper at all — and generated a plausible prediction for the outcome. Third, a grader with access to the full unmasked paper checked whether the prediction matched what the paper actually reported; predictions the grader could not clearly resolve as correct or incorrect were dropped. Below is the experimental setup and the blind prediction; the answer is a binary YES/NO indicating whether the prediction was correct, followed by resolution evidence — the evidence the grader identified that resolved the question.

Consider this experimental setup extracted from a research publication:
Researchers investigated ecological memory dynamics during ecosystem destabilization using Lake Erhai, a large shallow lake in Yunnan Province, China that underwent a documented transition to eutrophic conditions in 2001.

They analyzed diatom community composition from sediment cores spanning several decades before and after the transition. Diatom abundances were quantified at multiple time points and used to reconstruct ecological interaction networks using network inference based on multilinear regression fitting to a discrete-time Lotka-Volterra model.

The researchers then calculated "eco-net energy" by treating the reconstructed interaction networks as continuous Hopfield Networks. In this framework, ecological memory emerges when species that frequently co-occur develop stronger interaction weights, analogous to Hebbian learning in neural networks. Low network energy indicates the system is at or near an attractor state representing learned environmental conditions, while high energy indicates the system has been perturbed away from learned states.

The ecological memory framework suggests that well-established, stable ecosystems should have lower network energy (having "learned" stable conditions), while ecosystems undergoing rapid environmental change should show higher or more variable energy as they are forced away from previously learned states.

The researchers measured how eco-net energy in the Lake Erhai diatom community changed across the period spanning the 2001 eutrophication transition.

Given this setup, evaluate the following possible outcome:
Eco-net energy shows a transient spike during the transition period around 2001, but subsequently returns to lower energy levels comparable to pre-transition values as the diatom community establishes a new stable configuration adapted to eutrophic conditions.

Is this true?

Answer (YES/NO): NO